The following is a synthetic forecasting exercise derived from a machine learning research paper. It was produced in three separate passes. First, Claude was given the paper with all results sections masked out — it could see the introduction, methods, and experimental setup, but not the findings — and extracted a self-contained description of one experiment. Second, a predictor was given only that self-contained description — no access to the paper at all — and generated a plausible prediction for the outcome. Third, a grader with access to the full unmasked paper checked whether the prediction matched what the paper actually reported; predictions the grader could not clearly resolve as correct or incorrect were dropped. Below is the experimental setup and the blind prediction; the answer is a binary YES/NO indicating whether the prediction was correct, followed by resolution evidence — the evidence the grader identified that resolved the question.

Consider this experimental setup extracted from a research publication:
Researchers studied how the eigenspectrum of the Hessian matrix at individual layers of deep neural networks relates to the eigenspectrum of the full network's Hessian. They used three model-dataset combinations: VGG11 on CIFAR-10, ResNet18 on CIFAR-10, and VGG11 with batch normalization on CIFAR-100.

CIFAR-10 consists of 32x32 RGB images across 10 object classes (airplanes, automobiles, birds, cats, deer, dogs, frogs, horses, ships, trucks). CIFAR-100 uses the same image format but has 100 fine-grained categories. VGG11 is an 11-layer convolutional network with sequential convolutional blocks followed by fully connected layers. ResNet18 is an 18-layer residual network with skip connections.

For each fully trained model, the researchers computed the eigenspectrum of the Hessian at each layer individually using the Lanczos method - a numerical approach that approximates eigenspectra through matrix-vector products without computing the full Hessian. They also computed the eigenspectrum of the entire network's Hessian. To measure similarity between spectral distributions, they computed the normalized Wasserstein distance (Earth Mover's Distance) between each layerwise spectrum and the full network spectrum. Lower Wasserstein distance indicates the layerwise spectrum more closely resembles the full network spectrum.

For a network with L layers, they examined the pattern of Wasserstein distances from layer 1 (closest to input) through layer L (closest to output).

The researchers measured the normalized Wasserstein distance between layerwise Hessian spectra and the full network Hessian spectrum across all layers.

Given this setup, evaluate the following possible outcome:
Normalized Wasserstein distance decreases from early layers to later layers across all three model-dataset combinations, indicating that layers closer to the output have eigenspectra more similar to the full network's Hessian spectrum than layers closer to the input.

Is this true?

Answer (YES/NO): NO